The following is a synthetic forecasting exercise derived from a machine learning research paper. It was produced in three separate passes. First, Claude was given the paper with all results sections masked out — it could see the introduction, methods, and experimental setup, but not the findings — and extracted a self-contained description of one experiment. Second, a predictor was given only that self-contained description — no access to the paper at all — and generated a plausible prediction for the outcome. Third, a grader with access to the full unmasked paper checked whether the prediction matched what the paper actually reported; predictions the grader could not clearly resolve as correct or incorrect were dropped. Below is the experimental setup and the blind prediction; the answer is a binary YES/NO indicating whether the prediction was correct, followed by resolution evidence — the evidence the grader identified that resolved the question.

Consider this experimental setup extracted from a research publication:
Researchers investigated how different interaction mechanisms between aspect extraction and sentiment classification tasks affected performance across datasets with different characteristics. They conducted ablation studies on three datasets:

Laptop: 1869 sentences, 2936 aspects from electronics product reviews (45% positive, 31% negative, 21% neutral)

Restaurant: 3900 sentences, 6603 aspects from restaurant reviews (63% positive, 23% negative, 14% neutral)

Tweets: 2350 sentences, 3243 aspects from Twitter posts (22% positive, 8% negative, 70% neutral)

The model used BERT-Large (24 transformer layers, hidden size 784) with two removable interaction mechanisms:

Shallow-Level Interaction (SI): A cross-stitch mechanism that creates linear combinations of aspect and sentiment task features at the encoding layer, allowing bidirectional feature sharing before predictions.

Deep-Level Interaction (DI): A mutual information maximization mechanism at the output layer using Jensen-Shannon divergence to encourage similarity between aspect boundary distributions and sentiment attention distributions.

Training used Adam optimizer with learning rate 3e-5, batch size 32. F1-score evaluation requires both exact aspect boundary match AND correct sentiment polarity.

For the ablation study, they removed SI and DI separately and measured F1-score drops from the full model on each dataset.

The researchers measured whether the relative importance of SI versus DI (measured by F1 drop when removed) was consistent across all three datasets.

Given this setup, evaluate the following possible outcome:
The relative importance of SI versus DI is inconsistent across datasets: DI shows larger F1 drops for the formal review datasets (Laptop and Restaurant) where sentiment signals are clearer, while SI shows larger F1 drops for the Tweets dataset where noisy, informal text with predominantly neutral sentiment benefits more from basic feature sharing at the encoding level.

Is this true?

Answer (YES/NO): NO